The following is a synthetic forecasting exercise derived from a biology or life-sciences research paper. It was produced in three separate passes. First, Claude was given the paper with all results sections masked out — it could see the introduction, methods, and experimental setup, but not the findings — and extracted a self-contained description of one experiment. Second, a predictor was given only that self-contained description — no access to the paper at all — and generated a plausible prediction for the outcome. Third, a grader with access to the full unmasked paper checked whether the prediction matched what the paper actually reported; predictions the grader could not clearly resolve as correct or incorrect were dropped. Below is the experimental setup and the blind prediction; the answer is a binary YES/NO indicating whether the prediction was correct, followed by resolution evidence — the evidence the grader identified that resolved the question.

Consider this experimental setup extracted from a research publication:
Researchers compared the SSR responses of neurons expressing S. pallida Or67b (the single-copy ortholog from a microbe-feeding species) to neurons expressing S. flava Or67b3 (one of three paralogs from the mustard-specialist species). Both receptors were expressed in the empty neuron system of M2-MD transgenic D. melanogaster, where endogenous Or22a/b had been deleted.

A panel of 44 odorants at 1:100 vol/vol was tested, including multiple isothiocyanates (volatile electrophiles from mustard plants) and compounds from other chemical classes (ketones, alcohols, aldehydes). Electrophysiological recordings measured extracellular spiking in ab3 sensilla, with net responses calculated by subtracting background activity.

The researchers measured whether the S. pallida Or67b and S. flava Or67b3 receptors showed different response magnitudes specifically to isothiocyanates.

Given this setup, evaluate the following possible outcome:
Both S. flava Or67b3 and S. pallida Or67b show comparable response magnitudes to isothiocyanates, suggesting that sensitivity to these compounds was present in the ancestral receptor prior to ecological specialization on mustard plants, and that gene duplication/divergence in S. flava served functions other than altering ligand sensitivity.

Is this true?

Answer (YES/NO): NO